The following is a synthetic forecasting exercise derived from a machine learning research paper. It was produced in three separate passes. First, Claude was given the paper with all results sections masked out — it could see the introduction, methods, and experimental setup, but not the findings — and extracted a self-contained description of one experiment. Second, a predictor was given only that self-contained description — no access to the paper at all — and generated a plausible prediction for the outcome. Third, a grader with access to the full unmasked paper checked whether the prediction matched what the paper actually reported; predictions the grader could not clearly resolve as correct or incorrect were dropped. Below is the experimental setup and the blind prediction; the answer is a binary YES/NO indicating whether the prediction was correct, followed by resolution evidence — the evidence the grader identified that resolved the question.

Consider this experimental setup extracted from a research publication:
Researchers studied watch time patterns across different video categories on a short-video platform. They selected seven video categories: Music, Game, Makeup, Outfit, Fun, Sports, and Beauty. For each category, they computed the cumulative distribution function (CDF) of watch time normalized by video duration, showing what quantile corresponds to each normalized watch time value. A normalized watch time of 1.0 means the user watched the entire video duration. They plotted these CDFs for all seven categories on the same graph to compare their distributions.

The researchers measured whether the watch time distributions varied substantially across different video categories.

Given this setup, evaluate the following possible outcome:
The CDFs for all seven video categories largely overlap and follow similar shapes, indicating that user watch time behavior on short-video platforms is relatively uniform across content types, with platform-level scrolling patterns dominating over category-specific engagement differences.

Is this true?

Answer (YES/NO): NO